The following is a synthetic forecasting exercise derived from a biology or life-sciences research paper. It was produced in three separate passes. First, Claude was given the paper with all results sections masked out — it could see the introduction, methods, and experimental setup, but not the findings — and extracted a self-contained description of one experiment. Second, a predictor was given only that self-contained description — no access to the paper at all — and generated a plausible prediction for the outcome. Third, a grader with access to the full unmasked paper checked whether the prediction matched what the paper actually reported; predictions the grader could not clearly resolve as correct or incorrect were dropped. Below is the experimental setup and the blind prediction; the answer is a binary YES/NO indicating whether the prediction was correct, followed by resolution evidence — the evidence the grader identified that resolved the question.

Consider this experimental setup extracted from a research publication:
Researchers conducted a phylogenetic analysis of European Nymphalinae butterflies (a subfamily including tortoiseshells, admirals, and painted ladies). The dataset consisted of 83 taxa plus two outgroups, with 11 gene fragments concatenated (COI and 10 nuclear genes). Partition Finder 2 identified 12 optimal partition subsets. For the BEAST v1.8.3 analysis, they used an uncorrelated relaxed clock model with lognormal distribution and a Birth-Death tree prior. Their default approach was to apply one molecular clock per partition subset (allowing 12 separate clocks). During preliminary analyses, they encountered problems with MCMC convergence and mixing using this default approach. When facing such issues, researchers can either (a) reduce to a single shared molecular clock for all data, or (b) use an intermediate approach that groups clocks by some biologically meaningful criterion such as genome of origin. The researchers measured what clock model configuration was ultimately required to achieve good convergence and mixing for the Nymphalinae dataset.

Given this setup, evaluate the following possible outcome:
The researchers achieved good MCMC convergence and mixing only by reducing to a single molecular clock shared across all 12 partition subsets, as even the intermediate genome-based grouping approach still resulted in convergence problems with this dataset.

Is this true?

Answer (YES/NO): NO